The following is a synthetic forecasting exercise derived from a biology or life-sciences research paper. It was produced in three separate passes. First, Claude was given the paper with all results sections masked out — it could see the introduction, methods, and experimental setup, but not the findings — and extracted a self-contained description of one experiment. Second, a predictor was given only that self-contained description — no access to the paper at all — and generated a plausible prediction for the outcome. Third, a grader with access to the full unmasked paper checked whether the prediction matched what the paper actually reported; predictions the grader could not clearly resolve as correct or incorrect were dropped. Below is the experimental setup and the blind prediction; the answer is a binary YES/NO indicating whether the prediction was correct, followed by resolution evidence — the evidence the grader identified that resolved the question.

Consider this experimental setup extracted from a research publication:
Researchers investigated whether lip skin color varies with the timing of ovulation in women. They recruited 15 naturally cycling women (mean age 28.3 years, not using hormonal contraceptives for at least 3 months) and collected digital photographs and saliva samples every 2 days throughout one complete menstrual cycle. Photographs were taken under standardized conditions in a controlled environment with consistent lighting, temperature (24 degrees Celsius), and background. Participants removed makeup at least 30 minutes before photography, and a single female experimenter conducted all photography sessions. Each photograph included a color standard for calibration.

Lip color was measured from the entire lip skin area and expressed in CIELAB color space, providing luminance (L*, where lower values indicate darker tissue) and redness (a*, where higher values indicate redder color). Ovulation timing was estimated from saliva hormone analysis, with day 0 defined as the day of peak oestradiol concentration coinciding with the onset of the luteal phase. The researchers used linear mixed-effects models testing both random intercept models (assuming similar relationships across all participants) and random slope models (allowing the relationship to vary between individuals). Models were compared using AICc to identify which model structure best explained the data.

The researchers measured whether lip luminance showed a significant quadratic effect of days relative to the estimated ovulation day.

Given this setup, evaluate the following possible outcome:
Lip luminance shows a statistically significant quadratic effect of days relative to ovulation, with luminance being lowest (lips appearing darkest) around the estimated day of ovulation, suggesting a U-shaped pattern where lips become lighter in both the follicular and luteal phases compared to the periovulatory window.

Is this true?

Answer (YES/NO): YES